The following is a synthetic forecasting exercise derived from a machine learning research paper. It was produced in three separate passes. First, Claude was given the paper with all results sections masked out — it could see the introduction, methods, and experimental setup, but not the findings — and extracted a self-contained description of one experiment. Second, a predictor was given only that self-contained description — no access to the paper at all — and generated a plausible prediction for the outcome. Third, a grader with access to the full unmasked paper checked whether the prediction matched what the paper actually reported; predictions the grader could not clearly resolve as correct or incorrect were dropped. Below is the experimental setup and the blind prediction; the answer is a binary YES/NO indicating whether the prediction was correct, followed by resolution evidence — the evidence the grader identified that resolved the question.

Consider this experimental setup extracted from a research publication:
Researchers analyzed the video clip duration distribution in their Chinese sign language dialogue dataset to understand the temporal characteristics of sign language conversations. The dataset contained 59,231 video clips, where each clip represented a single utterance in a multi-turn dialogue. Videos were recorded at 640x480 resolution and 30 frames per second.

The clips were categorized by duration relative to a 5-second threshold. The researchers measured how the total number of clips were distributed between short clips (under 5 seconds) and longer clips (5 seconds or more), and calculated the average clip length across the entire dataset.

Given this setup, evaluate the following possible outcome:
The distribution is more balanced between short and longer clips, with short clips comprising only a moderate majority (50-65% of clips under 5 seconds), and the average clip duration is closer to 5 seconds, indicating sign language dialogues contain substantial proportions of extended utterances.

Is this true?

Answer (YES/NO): YES